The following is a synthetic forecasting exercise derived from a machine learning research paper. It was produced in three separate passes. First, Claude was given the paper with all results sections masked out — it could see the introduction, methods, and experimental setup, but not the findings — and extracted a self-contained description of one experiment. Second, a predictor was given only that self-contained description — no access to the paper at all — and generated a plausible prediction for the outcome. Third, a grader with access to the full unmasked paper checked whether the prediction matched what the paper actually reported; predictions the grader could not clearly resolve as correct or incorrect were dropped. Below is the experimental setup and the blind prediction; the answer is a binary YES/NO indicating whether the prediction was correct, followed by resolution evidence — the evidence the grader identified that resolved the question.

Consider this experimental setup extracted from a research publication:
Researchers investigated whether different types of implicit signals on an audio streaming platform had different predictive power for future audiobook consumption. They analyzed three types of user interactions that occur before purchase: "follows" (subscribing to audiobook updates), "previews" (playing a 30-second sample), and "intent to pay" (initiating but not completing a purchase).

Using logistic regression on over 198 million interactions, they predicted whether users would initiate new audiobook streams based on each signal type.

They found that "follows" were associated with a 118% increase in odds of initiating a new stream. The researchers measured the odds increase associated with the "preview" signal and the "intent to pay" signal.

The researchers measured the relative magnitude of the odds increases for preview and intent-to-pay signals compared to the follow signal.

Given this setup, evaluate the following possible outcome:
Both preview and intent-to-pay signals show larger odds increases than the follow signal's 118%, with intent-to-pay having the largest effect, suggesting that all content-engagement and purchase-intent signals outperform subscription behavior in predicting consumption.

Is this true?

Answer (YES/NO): NO